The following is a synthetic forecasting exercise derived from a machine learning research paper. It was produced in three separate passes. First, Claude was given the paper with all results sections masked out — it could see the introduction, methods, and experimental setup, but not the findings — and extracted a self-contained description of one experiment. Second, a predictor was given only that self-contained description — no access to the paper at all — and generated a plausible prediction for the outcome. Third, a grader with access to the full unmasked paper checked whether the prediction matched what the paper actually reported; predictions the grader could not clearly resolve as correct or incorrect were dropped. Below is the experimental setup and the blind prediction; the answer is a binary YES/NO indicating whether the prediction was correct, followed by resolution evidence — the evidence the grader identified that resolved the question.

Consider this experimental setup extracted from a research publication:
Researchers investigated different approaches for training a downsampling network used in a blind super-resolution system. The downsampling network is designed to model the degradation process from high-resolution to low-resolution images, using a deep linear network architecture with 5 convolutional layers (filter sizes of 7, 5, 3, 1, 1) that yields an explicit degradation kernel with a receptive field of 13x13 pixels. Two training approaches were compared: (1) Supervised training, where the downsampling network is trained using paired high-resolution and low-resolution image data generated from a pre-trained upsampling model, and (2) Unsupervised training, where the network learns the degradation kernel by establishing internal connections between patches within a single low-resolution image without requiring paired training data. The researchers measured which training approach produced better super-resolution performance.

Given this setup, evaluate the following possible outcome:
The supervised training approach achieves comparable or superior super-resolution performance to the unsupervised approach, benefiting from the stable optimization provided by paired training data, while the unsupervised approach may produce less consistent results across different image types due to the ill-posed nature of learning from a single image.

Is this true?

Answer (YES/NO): YES